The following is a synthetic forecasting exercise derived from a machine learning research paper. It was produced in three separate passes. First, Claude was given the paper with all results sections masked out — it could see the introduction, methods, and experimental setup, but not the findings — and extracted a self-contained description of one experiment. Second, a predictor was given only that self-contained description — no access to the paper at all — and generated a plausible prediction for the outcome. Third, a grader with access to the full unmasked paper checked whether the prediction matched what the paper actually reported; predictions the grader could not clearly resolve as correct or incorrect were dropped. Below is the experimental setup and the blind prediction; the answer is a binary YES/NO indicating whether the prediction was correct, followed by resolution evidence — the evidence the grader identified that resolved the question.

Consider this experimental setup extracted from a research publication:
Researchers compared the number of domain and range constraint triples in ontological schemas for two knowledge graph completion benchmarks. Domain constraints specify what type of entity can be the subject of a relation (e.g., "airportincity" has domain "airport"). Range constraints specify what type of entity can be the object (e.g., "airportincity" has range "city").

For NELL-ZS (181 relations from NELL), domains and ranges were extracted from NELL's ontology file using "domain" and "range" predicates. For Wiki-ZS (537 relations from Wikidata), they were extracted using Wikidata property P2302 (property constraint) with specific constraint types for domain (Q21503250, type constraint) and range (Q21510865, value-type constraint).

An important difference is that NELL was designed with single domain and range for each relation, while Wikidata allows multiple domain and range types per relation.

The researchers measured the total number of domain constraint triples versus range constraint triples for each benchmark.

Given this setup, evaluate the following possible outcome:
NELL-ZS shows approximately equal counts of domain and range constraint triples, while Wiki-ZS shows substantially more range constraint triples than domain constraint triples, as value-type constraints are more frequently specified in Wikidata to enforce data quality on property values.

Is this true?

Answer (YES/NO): NO